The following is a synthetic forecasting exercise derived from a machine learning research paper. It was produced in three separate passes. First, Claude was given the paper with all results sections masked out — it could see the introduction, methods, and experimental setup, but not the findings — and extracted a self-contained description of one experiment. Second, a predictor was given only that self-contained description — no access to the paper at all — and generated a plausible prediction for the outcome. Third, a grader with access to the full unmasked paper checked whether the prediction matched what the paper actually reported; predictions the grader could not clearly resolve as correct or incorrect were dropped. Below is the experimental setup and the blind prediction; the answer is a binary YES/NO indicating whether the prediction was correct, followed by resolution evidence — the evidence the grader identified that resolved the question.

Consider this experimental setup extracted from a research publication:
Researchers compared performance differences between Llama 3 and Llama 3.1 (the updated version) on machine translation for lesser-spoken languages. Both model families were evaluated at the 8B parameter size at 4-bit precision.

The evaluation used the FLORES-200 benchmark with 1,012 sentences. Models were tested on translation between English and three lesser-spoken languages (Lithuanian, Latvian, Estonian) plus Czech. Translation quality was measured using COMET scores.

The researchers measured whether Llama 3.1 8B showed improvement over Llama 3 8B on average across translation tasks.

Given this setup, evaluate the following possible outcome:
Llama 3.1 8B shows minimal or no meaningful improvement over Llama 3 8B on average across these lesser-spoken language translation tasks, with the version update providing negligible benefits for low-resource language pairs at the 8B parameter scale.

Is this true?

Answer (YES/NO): YES